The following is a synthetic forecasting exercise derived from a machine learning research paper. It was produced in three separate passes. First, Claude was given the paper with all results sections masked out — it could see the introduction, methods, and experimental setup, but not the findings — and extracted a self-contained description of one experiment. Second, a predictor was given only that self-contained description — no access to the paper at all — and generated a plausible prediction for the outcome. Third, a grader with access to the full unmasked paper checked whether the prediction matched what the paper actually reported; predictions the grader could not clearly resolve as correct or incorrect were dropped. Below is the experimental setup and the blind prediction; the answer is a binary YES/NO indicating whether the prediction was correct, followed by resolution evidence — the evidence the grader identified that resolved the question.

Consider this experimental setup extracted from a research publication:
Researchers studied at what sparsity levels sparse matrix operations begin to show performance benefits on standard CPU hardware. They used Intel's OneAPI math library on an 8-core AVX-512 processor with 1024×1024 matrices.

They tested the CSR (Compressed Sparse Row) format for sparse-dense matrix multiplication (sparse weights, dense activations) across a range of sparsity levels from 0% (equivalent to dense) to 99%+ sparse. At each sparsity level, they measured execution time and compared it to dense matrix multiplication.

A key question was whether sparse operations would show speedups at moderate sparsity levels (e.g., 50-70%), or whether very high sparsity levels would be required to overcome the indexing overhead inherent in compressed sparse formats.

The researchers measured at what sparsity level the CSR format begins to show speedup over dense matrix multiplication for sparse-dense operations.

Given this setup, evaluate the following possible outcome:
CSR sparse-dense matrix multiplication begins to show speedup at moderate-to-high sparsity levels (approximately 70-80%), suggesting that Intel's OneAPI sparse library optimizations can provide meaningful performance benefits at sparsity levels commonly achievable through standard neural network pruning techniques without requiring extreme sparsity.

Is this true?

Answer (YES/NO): NO